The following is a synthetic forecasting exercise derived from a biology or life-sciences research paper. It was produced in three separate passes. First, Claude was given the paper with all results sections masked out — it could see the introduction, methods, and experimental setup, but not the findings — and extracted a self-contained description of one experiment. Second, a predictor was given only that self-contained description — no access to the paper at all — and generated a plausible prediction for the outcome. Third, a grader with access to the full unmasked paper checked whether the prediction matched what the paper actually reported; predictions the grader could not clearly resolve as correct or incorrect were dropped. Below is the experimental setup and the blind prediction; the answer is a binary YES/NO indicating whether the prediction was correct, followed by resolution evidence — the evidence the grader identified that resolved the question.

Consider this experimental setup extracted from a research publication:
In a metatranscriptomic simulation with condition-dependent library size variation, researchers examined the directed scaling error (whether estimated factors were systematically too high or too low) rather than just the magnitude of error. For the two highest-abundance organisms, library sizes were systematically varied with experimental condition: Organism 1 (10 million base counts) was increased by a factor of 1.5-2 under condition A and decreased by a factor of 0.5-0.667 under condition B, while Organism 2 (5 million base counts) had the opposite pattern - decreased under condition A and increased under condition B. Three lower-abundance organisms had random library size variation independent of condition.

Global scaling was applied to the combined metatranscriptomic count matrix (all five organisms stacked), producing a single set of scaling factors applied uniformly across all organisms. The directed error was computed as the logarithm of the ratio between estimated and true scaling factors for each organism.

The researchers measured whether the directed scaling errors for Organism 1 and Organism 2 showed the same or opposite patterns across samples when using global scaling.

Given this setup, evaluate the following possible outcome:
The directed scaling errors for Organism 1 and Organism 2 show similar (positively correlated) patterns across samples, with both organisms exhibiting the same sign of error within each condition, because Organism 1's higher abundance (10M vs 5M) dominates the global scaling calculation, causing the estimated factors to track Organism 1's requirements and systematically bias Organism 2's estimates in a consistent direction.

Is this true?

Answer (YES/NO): NO